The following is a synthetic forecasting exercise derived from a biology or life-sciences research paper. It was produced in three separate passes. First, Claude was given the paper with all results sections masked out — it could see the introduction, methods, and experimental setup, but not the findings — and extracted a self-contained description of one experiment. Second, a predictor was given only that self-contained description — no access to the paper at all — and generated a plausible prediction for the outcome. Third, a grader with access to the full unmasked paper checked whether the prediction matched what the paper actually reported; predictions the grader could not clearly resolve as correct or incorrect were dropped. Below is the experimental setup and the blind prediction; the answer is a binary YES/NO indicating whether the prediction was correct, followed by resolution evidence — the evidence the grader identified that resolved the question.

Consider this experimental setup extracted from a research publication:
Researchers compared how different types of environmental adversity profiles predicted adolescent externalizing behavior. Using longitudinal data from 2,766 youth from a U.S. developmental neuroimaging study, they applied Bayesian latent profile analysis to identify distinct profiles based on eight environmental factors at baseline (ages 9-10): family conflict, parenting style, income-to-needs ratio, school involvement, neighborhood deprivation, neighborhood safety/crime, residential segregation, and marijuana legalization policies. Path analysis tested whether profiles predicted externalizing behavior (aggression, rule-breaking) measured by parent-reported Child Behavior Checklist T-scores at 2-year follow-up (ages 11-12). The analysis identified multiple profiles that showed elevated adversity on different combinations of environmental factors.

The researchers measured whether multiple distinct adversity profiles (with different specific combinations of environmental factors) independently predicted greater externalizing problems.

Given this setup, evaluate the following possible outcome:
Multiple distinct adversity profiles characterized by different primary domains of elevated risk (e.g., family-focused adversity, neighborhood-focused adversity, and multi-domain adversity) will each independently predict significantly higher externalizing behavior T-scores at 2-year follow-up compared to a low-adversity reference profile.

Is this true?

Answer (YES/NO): YES